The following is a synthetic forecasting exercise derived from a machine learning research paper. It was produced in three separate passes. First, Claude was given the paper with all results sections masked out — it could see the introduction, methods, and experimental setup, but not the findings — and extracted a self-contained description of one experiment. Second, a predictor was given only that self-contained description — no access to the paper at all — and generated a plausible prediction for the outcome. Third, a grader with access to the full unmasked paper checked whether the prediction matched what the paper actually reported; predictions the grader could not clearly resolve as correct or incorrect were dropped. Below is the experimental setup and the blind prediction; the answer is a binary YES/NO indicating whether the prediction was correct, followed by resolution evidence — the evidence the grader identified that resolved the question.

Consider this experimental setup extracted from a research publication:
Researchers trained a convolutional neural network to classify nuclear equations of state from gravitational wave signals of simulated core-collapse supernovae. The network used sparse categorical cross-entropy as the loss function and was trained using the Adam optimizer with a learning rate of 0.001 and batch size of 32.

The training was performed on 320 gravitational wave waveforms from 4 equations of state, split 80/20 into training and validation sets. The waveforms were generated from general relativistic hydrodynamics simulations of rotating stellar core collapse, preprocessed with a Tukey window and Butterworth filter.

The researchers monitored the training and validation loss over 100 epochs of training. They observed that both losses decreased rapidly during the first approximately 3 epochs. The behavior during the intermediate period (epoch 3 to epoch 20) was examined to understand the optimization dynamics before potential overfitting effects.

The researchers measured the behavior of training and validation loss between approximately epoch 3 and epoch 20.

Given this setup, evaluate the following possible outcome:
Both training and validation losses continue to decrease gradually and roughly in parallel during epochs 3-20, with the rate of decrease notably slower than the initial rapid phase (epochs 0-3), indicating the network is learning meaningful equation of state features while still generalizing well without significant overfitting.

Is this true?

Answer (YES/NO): NO